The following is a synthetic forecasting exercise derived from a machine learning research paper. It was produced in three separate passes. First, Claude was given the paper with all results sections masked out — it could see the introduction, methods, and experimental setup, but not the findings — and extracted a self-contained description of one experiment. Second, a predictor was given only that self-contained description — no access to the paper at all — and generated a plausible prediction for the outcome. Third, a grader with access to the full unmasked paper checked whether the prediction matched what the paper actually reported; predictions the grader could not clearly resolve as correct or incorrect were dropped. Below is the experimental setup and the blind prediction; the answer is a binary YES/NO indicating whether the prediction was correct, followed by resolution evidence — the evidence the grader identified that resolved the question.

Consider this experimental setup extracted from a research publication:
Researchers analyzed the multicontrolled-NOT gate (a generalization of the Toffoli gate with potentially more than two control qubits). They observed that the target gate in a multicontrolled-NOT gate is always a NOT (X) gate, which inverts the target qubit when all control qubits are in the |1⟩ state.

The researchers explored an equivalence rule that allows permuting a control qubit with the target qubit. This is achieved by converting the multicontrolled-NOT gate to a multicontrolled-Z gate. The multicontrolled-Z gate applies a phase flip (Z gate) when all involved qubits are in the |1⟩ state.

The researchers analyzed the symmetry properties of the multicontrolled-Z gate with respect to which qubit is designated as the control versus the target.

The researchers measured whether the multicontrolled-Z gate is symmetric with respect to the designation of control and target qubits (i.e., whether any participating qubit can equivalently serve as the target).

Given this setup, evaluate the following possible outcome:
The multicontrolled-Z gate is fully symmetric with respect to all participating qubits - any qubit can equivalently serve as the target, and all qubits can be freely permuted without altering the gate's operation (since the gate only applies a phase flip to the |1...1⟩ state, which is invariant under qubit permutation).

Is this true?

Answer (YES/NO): YES